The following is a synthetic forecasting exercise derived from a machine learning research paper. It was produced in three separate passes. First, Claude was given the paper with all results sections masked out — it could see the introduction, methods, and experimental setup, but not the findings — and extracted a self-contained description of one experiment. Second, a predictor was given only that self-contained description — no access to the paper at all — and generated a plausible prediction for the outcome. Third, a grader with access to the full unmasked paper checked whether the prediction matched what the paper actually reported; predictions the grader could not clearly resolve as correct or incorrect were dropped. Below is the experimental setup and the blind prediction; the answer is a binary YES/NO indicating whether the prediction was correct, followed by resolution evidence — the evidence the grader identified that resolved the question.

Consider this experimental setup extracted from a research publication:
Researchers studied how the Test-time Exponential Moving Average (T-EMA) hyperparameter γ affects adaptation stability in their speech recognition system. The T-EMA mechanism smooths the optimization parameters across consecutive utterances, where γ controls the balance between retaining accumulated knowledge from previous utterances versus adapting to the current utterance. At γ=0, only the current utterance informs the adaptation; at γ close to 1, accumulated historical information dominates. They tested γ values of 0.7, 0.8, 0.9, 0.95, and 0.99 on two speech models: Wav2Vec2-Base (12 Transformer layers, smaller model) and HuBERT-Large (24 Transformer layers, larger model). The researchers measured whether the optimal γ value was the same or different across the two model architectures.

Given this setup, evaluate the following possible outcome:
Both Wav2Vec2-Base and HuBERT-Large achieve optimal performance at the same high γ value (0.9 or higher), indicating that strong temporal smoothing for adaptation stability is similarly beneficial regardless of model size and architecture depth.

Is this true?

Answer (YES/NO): NO